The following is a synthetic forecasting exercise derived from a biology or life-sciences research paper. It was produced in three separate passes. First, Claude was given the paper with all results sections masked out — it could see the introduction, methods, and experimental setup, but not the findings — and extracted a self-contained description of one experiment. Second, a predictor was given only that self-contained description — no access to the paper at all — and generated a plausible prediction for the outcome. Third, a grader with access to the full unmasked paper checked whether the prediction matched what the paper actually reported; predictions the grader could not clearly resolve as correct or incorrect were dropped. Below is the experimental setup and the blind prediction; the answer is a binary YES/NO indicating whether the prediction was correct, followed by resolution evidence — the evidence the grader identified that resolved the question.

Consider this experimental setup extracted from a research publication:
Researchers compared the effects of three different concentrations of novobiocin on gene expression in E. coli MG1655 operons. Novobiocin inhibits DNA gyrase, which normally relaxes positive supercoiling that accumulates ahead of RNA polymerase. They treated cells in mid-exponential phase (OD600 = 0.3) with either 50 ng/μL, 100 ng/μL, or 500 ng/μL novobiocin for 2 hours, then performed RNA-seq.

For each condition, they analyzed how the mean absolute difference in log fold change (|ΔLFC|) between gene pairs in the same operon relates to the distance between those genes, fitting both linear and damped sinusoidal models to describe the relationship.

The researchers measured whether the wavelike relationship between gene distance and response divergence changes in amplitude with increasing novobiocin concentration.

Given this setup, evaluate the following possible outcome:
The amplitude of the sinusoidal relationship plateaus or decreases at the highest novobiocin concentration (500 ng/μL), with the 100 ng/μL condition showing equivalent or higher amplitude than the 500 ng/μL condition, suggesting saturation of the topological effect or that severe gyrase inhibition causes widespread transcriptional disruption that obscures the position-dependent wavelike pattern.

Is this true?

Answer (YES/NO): NO